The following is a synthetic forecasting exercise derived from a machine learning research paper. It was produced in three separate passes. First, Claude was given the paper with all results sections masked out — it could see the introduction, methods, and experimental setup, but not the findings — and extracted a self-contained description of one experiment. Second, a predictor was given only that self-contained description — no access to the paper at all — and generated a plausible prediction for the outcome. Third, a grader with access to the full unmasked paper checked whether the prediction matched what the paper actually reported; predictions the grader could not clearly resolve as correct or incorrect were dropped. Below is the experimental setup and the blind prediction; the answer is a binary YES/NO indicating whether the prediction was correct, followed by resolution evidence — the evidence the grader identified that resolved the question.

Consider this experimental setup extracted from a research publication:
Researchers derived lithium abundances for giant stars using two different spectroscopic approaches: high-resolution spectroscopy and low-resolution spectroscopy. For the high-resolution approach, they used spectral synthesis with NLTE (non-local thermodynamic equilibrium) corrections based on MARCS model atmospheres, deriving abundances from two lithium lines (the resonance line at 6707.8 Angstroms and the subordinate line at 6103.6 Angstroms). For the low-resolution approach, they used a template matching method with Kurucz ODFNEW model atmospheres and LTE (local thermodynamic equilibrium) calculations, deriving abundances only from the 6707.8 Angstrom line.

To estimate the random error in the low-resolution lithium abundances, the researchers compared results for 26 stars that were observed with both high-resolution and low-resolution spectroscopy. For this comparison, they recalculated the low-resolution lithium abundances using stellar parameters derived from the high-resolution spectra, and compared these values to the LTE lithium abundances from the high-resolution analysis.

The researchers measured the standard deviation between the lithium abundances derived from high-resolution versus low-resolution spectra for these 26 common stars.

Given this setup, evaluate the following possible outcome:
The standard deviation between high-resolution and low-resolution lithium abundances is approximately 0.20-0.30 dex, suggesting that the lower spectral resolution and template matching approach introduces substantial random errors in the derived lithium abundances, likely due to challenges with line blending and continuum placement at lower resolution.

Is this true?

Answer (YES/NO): YES